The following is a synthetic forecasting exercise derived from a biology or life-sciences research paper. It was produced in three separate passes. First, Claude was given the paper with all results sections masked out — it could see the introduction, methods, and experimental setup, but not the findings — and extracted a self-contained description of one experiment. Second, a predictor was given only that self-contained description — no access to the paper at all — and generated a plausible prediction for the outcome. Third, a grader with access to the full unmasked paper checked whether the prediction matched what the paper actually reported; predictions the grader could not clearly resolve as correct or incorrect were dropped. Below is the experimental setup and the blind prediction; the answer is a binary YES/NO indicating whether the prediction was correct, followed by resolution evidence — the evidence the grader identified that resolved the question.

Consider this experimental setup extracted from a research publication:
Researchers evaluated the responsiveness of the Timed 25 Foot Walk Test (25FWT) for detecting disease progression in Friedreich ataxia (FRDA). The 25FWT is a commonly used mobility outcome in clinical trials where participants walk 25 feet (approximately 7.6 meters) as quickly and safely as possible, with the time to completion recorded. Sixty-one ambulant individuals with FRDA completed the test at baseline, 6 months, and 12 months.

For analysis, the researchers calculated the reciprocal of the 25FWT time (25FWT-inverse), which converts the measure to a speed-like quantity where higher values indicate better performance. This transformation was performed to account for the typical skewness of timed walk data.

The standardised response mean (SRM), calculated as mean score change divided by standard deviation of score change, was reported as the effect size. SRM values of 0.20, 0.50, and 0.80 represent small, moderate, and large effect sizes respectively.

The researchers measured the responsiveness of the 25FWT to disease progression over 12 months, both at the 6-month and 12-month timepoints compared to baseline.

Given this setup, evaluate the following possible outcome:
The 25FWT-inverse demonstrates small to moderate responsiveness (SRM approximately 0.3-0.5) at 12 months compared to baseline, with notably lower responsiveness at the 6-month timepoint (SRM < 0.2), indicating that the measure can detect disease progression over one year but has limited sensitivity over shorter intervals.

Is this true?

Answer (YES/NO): NO